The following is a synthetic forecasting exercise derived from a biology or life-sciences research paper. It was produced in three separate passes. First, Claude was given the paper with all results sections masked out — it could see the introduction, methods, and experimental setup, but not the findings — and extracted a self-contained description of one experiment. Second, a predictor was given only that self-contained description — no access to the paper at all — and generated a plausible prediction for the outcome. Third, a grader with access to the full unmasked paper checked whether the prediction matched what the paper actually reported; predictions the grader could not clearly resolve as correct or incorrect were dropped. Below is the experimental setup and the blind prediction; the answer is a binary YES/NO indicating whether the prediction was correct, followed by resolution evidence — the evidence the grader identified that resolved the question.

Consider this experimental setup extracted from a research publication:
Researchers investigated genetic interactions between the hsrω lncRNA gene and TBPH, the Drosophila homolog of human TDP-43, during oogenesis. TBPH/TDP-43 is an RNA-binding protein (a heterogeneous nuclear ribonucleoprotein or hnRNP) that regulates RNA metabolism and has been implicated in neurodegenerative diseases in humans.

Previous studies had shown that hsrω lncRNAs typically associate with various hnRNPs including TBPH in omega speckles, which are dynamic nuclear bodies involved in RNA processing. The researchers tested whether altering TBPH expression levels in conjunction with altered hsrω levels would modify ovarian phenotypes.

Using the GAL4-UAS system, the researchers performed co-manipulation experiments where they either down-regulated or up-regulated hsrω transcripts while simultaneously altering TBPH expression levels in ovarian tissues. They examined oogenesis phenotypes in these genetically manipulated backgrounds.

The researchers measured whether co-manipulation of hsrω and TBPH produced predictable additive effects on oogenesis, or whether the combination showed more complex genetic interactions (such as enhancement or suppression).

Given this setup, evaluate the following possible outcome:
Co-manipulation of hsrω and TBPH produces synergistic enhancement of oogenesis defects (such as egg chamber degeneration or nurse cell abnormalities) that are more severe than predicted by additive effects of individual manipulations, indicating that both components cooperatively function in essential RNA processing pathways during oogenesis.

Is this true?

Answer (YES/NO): NO